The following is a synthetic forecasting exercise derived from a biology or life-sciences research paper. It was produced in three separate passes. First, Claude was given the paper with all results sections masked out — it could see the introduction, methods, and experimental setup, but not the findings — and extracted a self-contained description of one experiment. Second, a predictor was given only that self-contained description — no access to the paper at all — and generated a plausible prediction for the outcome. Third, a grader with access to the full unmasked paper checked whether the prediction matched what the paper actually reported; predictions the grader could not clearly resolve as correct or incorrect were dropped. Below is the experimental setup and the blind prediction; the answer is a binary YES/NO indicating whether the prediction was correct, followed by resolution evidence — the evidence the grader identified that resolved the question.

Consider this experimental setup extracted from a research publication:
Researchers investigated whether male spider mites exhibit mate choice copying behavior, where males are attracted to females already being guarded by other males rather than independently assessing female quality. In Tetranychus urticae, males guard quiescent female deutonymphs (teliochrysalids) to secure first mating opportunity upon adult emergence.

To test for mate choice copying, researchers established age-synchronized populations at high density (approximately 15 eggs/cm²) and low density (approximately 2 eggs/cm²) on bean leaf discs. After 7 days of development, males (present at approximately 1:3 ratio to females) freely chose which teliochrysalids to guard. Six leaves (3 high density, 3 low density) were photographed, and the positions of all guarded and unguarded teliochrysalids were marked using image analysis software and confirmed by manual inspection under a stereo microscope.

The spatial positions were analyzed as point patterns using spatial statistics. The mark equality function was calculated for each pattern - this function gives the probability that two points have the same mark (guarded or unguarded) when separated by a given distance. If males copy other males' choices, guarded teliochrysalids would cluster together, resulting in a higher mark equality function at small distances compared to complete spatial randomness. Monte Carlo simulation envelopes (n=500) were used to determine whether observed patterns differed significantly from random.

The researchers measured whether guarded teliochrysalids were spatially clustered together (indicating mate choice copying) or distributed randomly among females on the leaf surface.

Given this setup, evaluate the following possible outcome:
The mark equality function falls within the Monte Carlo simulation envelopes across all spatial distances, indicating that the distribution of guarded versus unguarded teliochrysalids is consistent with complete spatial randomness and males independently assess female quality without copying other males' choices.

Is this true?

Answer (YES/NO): YES